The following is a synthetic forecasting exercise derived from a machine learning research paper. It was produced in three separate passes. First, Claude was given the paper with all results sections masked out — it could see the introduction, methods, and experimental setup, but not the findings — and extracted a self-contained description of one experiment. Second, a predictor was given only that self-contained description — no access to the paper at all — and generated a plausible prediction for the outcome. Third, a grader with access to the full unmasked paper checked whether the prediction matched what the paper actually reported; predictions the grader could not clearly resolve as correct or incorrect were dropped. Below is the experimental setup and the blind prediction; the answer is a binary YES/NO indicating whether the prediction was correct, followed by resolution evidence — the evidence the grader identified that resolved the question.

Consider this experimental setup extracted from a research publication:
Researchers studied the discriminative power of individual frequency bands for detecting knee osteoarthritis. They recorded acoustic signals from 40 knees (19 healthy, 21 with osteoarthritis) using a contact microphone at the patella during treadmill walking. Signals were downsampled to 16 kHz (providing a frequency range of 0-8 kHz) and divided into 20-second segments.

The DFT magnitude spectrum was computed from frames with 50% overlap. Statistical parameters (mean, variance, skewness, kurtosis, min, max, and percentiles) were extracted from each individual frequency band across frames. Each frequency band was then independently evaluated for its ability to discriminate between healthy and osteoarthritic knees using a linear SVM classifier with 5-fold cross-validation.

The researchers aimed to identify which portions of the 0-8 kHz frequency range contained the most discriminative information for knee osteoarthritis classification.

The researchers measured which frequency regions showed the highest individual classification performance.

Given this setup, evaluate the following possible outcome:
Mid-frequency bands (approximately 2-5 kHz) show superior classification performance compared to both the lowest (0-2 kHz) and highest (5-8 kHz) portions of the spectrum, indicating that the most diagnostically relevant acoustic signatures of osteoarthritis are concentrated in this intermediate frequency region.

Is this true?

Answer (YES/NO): NO